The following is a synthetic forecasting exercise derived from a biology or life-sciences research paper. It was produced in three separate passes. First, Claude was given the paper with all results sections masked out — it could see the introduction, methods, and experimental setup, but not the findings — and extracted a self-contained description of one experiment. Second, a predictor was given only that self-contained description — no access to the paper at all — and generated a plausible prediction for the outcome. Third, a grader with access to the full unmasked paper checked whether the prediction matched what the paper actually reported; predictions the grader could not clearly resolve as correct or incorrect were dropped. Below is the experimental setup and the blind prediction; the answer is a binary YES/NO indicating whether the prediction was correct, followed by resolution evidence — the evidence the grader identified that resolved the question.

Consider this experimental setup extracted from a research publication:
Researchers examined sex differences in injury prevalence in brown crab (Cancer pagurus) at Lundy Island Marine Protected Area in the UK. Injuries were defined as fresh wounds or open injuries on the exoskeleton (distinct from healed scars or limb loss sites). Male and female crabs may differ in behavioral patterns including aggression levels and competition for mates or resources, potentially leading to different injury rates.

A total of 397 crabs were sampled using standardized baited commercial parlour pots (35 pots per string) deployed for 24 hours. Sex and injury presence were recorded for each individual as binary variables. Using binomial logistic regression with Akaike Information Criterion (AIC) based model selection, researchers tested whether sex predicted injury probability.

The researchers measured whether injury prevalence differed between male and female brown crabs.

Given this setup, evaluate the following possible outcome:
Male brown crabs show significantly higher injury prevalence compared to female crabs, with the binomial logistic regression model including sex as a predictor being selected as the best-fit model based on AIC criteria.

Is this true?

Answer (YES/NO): NO